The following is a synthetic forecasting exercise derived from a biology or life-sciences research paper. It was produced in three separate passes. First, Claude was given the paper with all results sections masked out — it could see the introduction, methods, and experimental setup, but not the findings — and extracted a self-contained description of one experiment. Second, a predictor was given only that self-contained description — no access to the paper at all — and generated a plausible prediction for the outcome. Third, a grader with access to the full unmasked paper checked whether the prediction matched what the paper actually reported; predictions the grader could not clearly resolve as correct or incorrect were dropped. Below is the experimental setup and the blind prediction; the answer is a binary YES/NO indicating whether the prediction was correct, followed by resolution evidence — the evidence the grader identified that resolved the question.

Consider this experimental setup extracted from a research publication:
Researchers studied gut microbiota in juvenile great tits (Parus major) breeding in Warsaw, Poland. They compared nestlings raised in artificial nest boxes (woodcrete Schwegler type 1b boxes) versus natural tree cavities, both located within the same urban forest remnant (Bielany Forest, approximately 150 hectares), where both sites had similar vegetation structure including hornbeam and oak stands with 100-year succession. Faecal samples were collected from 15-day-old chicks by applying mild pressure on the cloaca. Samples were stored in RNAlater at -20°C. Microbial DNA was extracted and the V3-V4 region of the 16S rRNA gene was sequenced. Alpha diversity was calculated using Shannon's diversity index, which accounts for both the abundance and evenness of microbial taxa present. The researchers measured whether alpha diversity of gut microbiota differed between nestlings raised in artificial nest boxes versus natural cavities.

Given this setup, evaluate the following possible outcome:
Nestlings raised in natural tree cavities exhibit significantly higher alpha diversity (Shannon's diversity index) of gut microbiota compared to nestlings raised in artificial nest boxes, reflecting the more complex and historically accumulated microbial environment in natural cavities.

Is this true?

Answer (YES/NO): NO